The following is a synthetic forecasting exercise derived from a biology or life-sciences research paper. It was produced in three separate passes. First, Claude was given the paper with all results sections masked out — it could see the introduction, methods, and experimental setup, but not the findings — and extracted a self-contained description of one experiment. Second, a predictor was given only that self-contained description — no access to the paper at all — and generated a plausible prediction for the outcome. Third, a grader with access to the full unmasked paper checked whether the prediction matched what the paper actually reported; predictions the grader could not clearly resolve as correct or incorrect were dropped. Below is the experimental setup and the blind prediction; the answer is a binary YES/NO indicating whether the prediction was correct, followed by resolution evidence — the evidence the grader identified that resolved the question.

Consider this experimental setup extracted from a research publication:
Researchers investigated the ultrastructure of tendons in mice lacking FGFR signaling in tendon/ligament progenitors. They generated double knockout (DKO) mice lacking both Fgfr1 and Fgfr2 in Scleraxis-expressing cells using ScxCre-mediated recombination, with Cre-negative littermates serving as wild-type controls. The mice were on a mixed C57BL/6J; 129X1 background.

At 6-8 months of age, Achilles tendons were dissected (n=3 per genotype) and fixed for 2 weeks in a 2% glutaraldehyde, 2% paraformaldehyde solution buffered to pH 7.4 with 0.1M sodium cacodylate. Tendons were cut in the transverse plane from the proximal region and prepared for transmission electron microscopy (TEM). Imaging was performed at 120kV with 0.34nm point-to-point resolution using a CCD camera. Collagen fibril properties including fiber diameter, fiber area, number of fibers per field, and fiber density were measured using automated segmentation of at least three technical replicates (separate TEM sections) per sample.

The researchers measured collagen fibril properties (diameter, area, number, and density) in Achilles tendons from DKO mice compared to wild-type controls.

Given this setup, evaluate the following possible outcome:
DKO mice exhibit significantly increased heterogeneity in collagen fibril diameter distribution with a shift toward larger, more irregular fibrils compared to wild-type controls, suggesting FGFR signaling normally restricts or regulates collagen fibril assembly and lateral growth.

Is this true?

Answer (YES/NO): NO